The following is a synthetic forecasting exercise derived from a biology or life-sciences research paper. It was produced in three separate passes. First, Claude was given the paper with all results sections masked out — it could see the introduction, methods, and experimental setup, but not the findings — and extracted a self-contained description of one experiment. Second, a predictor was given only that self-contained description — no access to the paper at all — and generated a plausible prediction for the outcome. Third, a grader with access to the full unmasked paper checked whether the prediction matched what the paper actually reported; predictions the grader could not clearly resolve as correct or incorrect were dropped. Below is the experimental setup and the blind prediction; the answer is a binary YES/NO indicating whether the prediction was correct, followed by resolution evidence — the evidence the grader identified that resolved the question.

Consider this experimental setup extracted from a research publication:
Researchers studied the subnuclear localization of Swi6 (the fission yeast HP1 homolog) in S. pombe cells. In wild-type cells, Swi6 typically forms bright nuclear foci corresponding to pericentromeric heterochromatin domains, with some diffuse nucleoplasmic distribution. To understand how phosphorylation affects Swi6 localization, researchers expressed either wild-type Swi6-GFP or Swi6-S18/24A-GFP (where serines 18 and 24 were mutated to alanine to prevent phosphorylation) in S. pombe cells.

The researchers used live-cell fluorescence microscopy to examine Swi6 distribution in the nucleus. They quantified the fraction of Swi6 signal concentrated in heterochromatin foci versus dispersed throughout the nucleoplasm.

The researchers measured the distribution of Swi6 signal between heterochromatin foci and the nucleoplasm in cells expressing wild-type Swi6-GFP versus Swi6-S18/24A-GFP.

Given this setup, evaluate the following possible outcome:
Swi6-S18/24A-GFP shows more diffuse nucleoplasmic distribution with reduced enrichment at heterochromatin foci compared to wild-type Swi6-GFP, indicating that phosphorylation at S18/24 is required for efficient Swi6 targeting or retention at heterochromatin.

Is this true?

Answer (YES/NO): YES